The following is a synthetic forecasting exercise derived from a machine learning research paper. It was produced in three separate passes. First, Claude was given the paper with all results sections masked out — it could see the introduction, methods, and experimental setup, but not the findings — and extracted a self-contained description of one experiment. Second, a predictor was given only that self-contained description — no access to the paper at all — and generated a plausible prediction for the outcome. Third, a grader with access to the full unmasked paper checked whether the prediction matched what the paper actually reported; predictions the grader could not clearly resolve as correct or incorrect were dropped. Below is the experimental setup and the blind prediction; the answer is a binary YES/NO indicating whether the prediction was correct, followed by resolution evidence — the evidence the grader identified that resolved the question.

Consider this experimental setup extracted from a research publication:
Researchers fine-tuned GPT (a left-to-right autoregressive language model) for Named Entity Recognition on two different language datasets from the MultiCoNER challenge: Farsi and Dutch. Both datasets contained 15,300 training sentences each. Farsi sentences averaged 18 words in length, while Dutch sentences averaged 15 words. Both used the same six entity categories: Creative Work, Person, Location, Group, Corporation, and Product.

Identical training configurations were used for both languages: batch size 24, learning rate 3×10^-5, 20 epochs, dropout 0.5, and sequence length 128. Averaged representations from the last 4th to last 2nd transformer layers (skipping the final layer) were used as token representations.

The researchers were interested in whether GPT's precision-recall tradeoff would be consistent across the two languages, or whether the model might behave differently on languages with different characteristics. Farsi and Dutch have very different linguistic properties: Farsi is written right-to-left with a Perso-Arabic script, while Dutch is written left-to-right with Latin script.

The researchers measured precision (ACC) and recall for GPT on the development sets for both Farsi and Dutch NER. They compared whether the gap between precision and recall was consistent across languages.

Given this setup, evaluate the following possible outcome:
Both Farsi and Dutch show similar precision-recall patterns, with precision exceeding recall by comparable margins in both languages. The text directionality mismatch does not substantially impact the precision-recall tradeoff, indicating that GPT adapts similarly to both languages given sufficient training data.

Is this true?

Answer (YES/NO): NO